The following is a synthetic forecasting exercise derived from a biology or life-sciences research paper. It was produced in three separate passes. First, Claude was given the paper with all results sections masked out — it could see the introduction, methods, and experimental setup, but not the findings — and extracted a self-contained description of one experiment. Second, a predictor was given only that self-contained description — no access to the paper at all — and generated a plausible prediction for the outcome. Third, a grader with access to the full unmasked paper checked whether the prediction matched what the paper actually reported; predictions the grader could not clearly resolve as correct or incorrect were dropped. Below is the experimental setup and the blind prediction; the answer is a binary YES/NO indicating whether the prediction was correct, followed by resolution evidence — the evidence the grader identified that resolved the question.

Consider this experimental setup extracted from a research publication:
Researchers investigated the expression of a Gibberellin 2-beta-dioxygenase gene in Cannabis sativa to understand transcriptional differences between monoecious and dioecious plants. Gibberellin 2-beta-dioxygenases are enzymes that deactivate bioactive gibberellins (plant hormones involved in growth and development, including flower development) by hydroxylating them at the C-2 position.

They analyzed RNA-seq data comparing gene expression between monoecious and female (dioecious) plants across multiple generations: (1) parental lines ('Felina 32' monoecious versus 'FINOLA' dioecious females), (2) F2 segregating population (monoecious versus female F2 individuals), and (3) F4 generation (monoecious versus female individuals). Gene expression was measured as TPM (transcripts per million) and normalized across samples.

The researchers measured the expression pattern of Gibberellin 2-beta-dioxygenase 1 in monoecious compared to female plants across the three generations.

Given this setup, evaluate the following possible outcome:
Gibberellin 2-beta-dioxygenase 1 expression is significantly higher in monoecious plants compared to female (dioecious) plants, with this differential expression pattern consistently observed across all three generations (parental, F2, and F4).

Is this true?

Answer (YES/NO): NO